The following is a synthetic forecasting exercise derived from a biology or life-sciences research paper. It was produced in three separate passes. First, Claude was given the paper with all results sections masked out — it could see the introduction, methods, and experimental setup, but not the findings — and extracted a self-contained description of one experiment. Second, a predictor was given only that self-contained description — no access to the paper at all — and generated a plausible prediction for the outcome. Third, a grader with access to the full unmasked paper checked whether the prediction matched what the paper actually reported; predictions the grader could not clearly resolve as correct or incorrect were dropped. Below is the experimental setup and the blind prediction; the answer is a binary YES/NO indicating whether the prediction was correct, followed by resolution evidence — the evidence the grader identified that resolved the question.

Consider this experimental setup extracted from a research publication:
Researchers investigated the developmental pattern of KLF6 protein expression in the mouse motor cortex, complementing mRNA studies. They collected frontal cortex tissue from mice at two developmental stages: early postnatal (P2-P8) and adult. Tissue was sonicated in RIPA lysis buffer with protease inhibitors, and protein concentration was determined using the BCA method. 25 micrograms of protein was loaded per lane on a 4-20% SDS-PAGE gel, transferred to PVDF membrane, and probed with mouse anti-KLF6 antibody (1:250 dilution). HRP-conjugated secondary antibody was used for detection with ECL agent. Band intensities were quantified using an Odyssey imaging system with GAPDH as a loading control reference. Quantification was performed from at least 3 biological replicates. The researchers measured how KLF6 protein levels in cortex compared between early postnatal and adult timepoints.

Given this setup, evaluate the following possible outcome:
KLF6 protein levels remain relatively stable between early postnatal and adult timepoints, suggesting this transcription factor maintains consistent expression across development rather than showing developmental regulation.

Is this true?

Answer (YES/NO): NO